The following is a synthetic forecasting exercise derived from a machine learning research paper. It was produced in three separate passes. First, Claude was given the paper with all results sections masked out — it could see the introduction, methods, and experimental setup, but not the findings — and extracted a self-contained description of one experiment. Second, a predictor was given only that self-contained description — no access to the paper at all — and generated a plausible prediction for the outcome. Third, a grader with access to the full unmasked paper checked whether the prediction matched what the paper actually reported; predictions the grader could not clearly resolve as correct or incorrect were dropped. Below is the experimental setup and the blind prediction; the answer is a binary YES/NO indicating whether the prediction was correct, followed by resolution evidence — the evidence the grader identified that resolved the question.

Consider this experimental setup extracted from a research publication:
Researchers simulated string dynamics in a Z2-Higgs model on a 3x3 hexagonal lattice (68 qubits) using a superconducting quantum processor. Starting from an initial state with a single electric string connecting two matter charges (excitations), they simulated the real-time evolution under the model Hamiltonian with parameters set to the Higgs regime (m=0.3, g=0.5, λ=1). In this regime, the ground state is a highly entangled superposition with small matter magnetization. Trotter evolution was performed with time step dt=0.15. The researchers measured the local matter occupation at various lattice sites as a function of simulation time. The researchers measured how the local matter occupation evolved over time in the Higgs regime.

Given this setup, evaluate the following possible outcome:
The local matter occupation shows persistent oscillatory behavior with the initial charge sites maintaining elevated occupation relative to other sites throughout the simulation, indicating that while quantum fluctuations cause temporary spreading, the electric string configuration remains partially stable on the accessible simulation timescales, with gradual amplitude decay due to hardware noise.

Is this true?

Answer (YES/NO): NO